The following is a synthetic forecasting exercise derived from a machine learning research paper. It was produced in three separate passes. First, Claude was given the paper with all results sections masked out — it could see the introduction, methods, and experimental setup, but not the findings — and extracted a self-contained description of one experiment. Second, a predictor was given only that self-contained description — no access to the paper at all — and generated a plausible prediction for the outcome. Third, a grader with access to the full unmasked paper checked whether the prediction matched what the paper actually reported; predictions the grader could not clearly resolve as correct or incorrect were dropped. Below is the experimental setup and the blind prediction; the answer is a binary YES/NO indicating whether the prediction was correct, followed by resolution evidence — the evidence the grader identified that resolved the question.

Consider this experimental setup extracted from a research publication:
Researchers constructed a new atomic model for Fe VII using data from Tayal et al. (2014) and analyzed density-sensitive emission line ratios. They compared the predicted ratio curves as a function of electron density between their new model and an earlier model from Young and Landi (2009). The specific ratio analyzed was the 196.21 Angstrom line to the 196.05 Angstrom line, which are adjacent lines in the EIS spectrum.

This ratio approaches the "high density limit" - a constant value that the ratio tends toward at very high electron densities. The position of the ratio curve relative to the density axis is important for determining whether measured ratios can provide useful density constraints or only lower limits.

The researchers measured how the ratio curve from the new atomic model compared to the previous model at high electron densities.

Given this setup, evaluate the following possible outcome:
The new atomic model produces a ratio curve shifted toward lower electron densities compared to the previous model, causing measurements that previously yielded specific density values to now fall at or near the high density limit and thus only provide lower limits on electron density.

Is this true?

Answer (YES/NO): NO